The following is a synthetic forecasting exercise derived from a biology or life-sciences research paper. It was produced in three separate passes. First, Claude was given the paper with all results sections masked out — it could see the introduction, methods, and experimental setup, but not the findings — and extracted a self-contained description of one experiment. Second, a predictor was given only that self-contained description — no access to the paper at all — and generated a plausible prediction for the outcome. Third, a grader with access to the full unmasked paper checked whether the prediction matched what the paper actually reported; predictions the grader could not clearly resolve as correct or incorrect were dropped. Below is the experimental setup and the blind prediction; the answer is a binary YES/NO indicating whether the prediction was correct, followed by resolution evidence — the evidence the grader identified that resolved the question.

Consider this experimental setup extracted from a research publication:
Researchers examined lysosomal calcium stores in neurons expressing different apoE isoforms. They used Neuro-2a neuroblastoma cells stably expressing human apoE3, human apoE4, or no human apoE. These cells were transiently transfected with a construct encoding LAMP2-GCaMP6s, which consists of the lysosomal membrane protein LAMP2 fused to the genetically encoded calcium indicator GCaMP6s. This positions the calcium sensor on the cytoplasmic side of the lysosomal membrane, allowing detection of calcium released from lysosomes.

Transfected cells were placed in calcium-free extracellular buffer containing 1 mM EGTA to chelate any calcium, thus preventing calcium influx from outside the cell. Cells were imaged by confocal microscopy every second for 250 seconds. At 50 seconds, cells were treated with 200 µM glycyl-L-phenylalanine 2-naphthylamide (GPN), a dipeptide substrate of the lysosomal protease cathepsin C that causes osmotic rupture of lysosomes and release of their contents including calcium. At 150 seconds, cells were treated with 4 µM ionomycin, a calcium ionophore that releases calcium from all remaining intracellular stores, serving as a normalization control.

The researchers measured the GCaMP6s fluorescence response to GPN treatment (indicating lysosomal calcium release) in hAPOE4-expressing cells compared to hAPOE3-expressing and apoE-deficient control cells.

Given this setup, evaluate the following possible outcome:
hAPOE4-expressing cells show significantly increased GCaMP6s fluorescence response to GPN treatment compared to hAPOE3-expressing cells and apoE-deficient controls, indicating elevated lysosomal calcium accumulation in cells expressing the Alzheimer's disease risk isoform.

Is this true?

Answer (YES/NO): NO